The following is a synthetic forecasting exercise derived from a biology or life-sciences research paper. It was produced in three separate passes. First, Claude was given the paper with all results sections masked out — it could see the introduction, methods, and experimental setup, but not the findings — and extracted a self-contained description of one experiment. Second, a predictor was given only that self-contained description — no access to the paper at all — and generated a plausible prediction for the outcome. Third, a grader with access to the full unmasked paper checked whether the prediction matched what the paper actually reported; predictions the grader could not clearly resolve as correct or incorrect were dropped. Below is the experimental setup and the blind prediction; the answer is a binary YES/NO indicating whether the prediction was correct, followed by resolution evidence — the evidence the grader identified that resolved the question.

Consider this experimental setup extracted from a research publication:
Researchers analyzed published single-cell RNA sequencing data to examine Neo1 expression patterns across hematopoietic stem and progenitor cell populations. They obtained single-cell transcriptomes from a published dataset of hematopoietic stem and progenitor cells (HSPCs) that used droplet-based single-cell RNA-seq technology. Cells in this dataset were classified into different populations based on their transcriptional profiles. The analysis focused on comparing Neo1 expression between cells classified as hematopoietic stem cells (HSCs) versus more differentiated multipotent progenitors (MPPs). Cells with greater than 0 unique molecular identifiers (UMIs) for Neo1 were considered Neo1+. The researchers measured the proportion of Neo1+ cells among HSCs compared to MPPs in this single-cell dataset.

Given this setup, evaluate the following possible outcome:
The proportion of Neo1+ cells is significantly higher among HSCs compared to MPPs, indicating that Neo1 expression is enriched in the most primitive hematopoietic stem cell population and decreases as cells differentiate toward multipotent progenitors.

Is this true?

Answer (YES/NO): YES